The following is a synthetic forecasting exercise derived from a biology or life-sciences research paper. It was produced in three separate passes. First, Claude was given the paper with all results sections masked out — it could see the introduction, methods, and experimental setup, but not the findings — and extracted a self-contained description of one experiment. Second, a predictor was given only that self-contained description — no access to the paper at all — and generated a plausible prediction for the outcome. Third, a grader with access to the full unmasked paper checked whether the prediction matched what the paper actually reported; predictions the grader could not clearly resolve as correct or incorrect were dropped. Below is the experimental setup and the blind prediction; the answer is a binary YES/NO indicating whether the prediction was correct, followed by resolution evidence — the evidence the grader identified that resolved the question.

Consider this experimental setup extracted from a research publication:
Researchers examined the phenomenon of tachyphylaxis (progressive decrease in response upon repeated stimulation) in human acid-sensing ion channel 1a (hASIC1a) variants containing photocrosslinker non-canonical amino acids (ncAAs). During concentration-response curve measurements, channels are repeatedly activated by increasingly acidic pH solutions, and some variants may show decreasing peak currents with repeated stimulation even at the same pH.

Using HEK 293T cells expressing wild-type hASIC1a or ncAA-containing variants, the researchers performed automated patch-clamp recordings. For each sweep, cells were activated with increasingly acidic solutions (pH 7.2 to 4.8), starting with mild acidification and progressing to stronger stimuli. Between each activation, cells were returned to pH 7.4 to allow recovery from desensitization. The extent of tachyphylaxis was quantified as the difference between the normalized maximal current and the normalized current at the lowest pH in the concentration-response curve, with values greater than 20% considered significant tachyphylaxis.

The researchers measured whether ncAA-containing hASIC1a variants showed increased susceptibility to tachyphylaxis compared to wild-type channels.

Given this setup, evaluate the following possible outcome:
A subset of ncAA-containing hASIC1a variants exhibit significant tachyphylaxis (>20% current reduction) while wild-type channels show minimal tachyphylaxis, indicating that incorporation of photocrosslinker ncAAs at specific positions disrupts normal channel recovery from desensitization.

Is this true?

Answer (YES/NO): YES